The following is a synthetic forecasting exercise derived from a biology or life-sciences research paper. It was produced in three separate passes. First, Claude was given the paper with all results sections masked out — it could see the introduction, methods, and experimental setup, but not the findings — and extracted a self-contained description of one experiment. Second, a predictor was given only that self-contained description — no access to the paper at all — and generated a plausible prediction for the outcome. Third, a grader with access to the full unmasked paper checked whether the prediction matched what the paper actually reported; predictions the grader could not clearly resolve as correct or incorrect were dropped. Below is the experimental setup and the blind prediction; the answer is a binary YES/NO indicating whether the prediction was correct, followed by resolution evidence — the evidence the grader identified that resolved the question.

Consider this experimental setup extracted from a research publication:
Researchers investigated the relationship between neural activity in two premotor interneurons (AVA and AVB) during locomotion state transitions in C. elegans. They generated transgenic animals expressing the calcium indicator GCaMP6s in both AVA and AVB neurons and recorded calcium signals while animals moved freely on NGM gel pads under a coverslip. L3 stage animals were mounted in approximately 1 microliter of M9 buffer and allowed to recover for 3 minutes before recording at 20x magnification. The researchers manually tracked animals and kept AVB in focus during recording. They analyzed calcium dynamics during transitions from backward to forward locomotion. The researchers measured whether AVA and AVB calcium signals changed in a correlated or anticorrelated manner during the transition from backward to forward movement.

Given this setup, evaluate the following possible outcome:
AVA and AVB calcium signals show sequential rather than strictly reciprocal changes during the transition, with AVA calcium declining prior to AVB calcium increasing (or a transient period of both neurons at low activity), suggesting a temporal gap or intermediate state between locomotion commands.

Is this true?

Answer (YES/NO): NO